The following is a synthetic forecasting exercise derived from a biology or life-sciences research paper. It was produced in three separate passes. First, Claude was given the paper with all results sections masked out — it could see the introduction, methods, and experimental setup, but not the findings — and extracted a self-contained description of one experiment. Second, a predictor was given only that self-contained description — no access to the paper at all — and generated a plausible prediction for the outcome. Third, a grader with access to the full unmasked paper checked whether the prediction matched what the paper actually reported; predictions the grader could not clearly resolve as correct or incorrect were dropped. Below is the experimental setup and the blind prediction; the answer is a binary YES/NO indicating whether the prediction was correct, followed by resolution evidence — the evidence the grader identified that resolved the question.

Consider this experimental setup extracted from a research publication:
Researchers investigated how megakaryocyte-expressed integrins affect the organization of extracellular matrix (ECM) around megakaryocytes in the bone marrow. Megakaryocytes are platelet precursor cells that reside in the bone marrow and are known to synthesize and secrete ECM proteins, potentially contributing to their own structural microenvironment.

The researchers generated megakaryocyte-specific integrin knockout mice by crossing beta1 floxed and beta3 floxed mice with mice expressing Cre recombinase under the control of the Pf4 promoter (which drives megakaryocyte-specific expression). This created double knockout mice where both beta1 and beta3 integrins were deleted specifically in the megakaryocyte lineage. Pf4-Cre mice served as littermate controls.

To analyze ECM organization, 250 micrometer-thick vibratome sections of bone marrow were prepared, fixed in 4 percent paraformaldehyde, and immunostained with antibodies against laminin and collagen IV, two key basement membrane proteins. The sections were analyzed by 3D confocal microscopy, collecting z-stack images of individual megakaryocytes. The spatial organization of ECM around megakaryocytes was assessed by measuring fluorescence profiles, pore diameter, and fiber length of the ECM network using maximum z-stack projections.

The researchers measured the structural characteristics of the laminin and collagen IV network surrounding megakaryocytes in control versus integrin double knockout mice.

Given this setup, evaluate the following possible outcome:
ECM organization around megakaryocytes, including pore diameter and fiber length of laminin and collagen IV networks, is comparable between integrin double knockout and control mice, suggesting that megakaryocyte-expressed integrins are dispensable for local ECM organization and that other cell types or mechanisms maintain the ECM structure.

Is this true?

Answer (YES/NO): NO